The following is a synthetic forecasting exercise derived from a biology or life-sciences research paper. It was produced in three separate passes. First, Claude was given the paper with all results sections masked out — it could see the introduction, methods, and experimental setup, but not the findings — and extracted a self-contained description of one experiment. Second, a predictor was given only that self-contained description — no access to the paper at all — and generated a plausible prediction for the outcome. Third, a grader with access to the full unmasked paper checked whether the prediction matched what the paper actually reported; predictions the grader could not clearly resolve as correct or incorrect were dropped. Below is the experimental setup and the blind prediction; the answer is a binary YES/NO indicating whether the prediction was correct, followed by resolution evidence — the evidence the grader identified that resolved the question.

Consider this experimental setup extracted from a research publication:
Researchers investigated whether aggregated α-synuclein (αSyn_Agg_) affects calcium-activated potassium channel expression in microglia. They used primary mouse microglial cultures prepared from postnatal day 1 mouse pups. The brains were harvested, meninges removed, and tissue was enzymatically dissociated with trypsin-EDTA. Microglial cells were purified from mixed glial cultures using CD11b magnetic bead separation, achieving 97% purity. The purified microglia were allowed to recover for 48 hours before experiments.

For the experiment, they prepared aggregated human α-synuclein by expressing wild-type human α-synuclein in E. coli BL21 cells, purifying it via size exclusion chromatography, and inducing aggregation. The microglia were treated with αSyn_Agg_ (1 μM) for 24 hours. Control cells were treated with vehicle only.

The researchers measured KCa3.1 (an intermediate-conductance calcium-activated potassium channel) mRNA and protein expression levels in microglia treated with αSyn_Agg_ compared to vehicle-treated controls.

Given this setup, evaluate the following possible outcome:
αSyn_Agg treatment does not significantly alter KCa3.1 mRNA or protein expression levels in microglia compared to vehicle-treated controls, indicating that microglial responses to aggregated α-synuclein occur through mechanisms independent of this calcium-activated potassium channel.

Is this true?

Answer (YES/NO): NO